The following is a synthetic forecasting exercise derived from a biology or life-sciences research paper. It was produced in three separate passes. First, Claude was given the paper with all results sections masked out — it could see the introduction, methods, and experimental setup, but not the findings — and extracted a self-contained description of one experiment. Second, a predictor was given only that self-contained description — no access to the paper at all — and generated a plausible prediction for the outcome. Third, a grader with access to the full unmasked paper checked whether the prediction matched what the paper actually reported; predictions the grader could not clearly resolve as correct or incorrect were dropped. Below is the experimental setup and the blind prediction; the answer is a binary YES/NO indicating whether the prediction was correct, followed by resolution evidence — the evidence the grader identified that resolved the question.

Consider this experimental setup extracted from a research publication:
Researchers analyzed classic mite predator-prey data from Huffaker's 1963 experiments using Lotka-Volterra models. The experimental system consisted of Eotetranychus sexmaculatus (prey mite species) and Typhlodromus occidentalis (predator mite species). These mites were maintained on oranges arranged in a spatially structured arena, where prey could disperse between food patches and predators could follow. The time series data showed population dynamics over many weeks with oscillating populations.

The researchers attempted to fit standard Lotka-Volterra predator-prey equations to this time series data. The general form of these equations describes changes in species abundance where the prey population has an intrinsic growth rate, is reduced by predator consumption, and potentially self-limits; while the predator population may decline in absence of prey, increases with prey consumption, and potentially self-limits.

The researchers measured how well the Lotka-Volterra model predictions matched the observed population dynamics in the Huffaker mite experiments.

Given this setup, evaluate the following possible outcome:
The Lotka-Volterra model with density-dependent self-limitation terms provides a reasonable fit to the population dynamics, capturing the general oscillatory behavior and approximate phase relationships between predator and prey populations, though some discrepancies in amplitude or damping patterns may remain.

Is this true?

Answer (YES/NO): NO